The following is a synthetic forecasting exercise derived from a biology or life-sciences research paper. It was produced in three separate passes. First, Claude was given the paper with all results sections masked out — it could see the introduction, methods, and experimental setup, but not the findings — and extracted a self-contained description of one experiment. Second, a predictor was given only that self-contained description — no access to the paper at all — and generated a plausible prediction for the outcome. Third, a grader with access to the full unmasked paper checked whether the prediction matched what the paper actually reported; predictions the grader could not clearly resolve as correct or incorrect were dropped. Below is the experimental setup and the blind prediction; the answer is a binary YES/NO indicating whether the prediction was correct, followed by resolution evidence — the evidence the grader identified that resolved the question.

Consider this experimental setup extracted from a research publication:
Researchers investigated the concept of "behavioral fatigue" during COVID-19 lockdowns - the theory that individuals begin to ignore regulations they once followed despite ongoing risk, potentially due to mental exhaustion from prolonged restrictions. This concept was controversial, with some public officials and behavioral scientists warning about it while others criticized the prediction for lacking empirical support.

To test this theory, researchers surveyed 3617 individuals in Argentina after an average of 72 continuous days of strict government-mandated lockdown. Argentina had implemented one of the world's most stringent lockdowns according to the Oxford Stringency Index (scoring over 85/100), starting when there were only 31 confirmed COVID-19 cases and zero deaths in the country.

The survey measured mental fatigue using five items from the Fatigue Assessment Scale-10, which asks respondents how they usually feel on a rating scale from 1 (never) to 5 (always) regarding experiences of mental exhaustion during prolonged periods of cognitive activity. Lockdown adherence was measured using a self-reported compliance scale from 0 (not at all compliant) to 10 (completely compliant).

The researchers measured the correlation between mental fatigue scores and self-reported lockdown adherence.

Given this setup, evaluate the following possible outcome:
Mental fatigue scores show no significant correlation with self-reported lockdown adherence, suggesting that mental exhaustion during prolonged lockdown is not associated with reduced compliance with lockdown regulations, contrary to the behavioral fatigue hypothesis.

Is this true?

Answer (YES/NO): NO